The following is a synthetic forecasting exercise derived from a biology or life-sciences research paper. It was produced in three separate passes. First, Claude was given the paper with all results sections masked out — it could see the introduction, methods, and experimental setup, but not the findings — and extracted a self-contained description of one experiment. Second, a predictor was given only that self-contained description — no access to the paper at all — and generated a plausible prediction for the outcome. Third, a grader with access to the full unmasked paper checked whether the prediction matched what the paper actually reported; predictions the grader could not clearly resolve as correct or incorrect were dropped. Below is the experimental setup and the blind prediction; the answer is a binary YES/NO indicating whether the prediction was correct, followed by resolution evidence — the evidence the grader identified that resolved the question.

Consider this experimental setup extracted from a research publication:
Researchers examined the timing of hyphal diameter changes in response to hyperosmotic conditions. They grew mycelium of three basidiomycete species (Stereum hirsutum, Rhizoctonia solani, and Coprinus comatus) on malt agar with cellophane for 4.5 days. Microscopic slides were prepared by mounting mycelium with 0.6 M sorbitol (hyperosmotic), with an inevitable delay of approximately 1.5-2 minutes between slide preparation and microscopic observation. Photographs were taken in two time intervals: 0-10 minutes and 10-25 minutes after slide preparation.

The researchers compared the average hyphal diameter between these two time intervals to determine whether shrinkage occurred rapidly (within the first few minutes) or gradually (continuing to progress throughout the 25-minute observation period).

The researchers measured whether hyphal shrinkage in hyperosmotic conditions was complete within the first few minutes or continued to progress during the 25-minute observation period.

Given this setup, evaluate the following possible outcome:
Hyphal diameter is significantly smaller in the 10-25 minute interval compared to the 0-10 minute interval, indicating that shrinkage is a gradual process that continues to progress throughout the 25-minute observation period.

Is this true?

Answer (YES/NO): NO